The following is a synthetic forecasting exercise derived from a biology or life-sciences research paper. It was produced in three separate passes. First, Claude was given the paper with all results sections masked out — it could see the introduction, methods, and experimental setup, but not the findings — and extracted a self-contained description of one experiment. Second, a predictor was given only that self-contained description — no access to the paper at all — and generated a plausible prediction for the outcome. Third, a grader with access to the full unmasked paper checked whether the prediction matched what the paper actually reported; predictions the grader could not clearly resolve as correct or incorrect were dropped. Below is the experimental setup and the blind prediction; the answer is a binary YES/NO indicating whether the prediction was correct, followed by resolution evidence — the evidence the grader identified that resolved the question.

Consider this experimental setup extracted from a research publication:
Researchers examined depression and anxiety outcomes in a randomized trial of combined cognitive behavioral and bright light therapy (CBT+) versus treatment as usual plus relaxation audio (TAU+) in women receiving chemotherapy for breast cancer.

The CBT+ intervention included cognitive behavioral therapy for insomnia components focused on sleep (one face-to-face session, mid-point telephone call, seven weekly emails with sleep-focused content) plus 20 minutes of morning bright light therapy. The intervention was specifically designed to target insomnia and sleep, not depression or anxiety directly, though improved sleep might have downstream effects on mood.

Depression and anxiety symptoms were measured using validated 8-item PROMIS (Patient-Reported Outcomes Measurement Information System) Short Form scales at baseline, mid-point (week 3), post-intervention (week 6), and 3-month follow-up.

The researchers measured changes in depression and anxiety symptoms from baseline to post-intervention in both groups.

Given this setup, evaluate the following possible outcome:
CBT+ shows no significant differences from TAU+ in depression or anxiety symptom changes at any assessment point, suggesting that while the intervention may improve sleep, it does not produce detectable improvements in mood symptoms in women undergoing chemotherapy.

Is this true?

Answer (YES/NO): YES